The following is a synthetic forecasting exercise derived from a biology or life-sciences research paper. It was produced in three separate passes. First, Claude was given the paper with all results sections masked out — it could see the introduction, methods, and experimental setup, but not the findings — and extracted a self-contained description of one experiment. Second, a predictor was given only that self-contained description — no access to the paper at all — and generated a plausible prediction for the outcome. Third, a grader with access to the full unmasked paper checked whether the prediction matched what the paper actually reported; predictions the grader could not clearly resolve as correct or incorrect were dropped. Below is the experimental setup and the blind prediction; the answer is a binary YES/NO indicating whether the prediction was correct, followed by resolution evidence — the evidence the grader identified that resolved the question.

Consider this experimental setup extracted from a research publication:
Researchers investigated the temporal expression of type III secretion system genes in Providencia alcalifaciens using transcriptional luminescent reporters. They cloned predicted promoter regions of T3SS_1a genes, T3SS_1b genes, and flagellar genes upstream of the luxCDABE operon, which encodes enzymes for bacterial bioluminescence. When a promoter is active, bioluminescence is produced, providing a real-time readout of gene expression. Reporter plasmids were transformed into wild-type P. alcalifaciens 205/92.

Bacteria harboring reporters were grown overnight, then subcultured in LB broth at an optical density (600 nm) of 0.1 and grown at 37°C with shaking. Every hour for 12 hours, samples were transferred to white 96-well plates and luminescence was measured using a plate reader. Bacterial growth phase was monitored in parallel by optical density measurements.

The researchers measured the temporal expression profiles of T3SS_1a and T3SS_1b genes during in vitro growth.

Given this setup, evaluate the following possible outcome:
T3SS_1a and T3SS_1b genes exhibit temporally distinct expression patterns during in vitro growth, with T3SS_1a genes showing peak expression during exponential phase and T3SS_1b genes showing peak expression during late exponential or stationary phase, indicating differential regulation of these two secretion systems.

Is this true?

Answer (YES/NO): NO